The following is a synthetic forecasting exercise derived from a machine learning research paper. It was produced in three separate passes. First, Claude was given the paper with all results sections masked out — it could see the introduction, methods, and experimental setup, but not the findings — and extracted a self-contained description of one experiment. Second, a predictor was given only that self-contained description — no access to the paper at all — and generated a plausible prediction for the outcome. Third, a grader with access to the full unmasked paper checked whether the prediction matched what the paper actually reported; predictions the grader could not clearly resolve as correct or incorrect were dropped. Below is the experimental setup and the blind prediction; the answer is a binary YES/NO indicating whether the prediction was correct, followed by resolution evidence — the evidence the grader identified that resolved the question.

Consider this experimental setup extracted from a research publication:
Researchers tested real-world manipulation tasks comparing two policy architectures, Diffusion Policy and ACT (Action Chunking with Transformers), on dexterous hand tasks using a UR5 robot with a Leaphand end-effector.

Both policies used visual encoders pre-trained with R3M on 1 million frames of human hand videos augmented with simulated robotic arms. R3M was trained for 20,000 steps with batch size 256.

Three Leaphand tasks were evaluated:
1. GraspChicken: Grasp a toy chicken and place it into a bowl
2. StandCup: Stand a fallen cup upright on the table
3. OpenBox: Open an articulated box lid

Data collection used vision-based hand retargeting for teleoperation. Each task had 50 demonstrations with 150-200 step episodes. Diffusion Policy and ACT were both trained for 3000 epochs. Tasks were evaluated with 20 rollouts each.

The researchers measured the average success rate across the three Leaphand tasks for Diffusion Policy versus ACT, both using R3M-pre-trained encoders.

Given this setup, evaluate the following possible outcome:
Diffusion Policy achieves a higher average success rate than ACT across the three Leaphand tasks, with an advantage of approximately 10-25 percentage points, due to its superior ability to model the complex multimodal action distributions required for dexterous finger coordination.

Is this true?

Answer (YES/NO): NO